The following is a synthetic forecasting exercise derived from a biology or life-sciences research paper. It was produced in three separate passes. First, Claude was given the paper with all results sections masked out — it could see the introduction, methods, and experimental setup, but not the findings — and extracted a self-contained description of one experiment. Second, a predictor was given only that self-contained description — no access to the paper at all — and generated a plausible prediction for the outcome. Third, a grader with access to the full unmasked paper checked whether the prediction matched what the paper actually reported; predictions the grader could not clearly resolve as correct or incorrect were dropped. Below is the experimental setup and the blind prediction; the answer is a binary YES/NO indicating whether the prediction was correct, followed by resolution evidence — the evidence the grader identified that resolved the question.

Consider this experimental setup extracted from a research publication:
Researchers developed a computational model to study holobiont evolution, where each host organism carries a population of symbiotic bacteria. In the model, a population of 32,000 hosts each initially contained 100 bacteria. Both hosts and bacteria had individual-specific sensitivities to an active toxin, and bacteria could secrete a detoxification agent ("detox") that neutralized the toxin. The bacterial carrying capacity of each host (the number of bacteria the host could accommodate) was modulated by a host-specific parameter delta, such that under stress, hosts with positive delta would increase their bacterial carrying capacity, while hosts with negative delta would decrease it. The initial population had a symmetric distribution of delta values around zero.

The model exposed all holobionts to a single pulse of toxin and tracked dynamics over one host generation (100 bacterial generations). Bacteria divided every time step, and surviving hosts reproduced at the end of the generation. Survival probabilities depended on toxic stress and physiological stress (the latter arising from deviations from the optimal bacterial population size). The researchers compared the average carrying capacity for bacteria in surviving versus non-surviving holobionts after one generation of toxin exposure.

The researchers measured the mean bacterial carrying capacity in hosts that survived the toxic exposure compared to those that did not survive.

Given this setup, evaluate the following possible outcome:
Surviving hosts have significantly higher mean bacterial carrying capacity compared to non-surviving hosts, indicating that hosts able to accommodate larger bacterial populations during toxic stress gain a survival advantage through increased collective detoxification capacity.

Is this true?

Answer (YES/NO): YES